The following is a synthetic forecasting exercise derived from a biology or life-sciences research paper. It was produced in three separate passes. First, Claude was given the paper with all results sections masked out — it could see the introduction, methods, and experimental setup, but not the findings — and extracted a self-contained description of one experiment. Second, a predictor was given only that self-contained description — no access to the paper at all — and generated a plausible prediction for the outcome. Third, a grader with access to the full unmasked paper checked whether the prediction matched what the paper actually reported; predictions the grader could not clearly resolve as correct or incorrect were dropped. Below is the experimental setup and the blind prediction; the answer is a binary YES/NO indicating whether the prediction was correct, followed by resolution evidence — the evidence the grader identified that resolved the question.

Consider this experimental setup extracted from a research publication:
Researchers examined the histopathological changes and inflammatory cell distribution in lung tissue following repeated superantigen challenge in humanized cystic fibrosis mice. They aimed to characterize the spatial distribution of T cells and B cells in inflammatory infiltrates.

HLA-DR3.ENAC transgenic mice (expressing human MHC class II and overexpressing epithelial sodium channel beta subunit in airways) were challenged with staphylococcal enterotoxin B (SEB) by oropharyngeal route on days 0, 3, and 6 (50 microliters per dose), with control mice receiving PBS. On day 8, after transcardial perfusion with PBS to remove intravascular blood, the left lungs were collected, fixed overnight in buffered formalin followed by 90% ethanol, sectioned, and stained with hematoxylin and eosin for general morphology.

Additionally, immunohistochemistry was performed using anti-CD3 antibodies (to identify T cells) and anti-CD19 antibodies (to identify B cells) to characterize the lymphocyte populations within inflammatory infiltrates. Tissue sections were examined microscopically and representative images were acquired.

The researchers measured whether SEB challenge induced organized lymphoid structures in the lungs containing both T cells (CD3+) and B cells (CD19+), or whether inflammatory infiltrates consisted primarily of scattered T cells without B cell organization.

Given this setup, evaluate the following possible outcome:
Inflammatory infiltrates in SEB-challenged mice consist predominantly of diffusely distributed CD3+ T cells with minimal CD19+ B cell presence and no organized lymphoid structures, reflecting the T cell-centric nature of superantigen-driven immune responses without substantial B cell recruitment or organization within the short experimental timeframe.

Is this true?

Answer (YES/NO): NO